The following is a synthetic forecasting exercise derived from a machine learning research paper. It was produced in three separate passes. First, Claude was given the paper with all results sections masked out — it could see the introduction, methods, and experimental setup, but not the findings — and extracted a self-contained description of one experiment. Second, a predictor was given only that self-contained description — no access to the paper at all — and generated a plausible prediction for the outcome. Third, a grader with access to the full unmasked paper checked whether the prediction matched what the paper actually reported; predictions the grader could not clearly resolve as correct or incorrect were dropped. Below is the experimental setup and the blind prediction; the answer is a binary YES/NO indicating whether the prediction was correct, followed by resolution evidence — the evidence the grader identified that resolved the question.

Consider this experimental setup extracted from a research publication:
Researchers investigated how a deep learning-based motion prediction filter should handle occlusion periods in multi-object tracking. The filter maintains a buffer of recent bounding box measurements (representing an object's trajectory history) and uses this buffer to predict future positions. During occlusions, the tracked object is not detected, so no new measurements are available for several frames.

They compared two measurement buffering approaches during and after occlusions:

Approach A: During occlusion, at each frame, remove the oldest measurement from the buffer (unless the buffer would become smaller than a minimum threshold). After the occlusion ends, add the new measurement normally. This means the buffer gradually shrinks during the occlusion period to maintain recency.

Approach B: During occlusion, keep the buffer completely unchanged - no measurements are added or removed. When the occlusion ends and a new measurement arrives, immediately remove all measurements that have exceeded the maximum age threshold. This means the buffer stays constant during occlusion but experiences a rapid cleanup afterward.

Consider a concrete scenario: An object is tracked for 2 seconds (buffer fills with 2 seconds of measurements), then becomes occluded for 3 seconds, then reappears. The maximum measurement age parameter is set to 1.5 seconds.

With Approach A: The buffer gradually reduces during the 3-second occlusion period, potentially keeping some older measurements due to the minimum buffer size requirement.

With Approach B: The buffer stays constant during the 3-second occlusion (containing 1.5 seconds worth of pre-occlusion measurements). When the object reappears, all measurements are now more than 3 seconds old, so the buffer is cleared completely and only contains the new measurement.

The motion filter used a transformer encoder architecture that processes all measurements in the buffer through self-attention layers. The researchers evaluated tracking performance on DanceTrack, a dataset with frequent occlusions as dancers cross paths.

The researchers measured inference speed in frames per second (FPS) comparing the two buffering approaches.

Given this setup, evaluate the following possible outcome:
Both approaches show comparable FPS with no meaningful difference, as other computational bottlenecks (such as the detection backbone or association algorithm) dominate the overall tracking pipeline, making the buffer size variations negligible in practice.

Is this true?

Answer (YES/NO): NO